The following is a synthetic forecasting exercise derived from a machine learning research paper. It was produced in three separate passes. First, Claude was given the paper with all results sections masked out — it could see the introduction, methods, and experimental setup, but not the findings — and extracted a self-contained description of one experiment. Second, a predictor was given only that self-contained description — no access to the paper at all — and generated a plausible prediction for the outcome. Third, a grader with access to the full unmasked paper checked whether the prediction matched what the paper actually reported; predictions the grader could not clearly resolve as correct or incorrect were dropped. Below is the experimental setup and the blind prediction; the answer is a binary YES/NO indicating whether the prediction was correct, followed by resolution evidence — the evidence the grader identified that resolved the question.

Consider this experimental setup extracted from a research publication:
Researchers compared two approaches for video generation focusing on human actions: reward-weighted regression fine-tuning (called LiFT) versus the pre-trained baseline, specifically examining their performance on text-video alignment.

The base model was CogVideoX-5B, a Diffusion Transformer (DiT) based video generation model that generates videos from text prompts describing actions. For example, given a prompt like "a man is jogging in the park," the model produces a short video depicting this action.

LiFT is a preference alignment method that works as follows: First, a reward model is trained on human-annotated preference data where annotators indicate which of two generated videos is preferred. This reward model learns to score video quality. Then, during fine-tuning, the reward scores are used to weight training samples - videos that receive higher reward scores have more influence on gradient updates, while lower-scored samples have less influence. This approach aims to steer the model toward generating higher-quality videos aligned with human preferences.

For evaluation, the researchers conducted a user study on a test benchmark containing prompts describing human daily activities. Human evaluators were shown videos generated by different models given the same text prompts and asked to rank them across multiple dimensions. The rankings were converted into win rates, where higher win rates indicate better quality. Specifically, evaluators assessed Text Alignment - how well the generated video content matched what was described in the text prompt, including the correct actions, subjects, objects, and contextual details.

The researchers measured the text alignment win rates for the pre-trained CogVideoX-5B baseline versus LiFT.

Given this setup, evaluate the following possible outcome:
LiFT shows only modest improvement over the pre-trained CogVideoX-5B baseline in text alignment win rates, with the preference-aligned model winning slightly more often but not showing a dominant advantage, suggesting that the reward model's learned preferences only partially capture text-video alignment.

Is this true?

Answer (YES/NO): NO